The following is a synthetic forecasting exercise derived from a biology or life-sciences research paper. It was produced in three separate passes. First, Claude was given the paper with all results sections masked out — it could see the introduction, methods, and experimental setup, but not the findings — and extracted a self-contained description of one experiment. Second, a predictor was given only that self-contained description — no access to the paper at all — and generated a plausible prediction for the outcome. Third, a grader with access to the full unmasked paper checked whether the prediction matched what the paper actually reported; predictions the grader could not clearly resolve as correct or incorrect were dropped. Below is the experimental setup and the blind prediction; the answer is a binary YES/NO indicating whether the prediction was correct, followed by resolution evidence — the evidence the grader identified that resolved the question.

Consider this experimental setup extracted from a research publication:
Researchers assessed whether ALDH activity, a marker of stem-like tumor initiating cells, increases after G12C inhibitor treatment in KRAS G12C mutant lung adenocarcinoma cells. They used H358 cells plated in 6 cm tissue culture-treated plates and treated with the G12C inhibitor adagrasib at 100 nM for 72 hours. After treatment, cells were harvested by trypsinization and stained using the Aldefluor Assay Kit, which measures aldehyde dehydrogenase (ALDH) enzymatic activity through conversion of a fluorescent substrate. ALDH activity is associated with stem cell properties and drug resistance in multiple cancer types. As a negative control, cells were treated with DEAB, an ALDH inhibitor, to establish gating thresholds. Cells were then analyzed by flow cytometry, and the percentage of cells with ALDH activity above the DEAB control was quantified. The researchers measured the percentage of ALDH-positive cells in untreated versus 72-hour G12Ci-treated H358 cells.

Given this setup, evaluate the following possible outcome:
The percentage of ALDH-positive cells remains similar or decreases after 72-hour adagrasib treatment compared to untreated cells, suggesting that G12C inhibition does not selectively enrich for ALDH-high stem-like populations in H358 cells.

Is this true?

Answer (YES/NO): NO